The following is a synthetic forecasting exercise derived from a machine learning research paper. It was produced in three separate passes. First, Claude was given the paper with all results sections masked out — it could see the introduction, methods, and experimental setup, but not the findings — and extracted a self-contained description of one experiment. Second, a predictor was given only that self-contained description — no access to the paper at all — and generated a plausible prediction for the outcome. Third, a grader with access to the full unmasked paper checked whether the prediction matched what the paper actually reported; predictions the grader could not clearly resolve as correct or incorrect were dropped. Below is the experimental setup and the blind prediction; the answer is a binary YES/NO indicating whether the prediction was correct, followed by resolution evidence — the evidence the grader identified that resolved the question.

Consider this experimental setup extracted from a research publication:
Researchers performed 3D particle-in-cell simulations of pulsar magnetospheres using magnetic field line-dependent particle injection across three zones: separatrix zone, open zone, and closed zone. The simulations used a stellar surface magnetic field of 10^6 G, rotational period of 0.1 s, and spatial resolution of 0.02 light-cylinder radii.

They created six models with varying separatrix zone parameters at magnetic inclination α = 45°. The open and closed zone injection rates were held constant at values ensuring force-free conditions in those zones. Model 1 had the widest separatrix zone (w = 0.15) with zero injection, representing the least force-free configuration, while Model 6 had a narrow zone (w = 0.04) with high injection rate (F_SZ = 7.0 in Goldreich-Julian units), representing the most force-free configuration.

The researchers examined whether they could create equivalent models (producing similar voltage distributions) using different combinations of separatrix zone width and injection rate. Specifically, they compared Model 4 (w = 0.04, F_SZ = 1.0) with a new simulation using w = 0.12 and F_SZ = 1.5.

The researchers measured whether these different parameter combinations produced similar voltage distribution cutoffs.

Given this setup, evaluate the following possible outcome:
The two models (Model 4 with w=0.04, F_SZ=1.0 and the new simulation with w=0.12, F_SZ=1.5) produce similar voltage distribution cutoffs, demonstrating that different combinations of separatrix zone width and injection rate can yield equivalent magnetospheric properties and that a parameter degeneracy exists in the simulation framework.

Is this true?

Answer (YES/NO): YES